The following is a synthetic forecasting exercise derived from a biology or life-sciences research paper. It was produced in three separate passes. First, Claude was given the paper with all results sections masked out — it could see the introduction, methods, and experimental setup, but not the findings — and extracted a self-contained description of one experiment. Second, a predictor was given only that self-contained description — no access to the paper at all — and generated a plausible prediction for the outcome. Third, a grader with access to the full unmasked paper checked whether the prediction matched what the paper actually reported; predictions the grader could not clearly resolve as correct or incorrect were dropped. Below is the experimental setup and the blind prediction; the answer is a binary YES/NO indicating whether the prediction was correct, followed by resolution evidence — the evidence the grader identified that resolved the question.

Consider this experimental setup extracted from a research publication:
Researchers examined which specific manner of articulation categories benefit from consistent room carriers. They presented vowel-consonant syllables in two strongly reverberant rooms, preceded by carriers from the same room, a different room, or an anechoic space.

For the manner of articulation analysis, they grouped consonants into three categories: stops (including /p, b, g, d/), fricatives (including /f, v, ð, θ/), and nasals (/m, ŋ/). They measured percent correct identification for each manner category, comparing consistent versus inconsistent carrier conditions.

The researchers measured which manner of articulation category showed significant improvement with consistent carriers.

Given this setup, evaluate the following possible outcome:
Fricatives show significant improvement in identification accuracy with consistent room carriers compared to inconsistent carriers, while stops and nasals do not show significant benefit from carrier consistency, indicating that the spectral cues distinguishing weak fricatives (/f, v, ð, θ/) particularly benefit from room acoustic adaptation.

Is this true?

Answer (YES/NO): NO